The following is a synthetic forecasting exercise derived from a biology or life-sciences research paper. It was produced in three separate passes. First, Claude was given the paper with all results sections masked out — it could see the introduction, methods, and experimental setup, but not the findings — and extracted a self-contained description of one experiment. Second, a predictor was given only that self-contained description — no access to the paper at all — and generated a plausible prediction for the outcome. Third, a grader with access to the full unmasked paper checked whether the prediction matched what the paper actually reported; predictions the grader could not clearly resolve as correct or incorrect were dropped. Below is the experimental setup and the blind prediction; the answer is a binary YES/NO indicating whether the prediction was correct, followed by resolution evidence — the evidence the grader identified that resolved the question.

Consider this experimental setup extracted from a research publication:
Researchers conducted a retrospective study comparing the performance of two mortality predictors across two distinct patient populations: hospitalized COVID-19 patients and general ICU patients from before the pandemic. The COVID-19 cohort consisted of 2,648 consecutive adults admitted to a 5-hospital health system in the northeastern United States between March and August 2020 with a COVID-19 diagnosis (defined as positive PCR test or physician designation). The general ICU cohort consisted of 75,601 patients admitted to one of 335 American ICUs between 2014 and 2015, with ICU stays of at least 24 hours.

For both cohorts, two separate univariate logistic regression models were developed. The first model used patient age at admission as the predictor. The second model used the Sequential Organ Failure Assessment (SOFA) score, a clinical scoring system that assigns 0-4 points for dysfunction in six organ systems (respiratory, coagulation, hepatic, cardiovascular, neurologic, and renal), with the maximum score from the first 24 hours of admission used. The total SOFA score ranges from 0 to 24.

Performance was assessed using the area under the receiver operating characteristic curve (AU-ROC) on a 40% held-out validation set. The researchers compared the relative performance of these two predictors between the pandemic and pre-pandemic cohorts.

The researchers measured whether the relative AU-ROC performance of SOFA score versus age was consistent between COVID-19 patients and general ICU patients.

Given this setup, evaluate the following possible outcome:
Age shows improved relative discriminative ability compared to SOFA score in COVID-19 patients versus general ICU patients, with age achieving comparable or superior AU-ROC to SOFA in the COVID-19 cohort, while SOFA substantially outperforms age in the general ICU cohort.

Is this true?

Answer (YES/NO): YES